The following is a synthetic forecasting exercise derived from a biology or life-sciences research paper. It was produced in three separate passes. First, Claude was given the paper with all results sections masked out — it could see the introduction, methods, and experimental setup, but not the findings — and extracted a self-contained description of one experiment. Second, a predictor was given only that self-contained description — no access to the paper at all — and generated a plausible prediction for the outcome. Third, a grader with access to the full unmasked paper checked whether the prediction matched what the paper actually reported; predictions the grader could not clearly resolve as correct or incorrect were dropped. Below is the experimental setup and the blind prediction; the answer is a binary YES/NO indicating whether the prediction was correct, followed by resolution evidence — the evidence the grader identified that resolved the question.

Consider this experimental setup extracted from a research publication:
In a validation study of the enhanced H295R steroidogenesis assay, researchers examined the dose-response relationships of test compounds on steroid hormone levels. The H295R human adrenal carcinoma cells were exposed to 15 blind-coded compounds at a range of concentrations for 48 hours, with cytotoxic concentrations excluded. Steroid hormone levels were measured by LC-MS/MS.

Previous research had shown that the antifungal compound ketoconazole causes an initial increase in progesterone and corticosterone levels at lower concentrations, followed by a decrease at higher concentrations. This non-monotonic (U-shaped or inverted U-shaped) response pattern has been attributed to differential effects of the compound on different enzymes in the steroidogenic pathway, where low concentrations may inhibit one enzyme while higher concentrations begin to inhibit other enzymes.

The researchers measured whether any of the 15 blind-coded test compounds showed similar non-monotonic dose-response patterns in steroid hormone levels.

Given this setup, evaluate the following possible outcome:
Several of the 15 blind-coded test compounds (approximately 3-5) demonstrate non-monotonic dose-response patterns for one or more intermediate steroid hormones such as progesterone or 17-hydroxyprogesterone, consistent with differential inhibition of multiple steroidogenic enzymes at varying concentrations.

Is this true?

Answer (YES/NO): YES